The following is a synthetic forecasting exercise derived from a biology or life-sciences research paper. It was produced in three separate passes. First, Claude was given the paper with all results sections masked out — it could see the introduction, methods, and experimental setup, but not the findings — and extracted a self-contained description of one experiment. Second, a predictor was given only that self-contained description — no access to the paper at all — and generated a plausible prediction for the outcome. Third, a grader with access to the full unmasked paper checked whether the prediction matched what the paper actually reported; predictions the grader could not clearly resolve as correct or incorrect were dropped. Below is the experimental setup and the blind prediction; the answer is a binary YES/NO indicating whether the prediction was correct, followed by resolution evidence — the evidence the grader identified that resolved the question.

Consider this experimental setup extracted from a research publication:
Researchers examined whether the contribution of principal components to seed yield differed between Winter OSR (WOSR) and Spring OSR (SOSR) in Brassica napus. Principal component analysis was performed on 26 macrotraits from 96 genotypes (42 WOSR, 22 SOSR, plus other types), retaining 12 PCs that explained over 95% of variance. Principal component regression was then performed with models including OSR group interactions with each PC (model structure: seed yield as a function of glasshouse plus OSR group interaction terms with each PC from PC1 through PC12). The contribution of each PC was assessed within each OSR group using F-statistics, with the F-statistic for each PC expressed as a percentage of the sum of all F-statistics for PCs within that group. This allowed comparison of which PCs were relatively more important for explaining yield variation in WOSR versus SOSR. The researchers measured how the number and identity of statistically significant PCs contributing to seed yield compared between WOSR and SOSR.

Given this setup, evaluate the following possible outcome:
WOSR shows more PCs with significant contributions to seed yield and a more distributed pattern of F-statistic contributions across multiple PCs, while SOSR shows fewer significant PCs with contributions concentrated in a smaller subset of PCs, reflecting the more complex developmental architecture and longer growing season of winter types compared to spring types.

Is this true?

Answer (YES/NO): YES